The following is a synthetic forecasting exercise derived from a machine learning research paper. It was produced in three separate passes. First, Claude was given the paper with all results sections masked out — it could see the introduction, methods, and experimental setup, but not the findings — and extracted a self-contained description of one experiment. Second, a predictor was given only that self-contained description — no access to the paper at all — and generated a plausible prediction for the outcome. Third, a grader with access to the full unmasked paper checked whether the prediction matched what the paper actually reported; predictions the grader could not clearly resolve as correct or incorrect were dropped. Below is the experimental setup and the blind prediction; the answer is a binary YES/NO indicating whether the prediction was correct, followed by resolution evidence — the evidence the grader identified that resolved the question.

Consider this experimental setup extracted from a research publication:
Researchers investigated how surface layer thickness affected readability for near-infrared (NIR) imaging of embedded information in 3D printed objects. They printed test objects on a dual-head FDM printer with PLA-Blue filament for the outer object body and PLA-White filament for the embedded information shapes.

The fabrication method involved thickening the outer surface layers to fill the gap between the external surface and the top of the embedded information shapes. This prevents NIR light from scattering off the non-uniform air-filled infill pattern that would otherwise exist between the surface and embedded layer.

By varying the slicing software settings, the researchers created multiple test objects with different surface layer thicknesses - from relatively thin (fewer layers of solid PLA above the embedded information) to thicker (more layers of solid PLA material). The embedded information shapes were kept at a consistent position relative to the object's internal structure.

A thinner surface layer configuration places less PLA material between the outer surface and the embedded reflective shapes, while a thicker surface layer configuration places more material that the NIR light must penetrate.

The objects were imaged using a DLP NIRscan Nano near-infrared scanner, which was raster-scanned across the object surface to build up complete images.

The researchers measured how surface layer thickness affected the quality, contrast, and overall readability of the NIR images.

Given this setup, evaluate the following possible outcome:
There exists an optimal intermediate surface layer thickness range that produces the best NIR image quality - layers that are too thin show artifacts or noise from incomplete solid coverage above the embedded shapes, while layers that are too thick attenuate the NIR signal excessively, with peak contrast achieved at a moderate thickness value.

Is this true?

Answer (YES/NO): NO